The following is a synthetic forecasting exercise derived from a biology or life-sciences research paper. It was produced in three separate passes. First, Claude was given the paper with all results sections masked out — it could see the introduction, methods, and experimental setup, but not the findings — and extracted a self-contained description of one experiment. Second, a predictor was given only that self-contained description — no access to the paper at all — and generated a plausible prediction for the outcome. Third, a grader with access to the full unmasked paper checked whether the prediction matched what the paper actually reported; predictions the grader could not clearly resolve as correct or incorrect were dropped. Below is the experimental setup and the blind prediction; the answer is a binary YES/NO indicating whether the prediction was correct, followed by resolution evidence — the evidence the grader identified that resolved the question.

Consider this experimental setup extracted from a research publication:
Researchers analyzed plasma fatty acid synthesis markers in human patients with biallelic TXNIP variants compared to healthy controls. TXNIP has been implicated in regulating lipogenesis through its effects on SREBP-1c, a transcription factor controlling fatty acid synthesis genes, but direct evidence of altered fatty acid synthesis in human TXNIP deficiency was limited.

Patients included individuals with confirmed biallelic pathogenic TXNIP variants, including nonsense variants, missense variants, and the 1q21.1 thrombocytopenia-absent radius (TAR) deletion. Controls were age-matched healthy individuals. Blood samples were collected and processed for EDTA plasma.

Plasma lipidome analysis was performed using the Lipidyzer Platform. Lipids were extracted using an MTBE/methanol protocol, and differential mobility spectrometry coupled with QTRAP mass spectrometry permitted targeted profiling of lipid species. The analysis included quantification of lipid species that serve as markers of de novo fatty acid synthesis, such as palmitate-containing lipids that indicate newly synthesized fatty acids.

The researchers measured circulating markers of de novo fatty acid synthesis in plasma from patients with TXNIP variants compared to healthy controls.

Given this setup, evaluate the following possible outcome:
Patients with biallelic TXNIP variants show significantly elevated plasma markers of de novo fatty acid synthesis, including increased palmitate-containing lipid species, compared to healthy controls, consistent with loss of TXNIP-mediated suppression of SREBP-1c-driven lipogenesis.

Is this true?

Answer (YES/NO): YES